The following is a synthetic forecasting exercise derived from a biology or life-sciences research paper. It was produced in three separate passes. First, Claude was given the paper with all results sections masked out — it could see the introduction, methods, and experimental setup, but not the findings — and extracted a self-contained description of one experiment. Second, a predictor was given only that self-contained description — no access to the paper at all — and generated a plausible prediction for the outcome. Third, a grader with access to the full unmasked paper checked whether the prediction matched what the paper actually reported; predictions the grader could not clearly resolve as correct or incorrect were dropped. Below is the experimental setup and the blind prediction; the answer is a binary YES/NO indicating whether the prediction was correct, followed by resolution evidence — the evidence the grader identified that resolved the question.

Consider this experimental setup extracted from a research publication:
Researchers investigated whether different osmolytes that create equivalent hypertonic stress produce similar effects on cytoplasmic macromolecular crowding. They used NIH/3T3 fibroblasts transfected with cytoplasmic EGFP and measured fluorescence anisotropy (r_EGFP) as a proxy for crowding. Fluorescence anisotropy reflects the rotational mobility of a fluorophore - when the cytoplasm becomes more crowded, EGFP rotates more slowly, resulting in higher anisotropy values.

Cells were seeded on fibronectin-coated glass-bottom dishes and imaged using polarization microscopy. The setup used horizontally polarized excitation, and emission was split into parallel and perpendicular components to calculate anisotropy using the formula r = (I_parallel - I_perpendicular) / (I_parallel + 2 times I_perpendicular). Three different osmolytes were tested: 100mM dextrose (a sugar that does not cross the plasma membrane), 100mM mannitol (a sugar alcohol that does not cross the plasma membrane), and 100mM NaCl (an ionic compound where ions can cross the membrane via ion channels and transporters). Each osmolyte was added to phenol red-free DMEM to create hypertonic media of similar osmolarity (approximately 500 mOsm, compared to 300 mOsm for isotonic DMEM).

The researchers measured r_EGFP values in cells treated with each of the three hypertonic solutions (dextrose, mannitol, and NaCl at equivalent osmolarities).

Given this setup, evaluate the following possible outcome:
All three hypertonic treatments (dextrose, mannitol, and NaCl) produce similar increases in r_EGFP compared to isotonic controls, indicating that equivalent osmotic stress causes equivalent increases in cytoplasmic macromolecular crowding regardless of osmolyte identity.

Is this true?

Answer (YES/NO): NO